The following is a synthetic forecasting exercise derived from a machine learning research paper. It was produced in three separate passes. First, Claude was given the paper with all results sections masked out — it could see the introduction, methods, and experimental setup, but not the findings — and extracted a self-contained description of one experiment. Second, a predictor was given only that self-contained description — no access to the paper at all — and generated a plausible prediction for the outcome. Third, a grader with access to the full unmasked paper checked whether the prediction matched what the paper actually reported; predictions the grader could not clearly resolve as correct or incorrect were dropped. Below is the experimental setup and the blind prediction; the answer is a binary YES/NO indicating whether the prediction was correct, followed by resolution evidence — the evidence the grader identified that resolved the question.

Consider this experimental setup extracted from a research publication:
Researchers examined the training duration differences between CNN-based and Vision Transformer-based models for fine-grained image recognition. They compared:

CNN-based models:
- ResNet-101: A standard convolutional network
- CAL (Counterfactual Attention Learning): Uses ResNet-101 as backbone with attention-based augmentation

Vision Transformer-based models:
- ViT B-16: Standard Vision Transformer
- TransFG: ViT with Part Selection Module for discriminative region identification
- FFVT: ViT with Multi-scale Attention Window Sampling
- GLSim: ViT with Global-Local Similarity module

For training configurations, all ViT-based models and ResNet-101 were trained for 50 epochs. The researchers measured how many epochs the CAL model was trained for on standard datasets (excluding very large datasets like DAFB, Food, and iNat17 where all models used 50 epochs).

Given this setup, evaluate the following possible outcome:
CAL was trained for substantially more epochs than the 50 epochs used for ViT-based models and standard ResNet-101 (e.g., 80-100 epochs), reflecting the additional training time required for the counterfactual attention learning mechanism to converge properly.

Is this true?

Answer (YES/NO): NO